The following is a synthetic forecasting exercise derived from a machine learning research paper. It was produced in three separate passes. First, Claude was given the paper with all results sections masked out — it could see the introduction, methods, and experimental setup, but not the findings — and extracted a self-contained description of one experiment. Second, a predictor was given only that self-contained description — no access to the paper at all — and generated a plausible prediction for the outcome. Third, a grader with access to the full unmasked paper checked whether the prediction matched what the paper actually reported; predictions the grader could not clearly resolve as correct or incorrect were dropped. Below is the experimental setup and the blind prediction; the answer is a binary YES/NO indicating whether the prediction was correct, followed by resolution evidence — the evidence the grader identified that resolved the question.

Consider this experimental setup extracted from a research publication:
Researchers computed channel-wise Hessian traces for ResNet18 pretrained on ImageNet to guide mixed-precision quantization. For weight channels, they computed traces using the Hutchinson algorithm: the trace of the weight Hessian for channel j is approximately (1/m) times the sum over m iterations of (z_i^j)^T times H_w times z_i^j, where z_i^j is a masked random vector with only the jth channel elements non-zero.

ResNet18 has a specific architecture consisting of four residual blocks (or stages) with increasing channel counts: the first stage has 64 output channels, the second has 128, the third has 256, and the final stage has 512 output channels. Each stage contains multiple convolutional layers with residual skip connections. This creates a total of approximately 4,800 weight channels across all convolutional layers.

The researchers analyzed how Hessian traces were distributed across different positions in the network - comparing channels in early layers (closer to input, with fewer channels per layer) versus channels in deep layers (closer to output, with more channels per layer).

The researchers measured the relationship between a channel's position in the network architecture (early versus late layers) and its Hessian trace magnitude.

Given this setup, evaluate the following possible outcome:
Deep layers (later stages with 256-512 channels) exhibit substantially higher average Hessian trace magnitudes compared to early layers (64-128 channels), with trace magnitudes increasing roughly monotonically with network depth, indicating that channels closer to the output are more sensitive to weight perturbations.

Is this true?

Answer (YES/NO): NO